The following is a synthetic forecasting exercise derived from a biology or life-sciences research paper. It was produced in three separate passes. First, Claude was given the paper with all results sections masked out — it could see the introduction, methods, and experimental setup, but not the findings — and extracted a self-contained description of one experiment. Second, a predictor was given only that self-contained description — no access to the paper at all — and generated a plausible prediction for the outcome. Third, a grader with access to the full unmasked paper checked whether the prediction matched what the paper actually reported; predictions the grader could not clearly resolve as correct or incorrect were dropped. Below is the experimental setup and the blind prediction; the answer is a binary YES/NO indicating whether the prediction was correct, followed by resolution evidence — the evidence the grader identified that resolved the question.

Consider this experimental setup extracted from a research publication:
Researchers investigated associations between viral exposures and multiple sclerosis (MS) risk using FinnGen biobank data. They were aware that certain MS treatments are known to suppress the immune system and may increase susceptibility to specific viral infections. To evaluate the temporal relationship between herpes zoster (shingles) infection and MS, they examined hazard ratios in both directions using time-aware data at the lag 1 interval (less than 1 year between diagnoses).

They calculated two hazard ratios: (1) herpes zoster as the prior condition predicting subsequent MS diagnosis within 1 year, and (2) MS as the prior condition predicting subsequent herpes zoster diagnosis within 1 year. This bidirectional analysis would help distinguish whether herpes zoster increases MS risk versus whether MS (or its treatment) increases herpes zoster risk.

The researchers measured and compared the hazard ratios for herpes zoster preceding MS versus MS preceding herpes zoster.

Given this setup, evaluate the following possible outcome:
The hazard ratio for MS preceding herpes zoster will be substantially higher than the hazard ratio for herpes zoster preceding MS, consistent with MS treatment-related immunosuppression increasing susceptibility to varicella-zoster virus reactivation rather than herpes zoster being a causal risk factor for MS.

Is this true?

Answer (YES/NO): YES